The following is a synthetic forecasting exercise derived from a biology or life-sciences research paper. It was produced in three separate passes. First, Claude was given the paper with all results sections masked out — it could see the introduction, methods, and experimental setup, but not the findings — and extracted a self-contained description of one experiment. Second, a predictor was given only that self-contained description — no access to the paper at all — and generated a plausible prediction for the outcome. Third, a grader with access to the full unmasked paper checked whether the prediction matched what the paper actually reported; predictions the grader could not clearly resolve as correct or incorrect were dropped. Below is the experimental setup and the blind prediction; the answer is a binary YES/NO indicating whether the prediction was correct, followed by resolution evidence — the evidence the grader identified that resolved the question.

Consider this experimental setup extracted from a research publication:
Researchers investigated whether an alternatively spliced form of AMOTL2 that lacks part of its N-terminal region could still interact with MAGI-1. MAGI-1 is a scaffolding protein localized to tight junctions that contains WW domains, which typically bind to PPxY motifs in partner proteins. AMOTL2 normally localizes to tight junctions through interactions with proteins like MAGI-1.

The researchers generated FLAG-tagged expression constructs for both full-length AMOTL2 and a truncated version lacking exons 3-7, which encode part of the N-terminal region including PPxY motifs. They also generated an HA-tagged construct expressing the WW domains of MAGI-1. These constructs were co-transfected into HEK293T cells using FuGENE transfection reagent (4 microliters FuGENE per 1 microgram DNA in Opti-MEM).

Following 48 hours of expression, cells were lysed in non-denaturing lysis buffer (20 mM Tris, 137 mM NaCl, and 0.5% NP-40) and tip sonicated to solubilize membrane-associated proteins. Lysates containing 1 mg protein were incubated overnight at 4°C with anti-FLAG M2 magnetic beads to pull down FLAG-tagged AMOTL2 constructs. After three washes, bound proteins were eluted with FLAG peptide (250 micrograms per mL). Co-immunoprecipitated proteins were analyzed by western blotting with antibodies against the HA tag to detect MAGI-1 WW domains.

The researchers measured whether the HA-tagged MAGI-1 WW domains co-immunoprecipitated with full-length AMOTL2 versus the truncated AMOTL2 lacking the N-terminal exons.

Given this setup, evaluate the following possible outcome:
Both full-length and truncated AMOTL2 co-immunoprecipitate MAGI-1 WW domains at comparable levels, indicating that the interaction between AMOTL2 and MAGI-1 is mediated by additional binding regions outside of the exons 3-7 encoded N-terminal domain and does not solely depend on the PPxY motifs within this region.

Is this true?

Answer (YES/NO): NO